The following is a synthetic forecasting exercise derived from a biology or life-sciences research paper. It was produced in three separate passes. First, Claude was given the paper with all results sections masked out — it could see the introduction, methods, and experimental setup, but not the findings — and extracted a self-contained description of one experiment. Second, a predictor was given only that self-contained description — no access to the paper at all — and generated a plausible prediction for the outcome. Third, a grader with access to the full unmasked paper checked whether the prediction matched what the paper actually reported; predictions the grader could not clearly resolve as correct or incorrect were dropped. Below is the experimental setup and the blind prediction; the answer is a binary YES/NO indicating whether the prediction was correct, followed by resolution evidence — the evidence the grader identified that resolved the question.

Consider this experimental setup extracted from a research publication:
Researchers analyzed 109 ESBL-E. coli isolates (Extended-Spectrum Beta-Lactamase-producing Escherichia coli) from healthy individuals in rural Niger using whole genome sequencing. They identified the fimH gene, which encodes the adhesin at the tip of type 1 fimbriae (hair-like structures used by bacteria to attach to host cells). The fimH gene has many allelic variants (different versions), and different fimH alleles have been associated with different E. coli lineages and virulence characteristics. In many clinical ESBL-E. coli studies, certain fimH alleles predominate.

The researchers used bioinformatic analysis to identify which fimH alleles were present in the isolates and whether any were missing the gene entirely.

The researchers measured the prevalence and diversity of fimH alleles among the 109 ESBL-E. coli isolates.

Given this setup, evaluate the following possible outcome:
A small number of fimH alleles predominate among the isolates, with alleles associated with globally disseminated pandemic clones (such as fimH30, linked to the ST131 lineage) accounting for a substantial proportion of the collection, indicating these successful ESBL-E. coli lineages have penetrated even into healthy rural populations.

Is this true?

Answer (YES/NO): NO